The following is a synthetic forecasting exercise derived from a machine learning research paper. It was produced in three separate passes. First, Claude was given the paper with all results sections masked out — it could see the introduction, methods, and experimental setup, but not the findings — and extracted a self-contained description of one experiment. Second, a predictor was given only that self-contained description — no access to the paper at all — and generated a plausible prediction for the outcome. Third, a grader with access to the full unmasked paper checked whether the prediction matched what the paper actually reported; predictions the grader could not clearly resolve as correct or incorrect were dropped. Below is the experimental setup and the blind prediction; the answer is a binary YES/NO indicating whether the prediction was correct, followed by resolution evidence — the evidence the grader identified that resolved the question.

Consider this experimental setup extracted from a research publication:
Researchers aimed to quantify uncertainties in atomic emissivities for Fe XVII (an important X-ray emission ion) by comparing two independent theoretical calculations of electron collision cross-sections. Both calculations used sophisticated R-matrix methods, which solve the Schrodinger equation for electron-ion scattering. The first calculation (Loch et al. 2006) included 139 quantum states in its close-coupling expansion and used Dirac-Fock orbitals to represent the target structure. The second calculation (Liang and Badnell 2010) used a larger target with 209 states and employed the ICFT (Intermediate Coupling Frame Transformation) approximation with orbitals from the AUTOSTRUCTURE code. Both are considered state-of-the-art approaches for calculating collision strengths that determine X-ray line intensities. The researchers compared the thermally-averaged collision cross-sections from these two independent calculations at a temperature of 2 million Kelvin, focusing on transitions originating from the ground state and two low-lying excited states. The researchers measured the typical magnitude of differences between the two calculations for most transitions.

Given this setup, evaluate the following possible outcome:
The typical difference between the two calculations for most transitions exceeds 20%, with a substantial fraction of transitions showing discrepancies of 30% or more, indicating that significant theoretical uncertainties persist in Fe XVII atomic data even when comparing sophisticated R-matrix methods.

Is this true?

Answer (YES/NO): NO